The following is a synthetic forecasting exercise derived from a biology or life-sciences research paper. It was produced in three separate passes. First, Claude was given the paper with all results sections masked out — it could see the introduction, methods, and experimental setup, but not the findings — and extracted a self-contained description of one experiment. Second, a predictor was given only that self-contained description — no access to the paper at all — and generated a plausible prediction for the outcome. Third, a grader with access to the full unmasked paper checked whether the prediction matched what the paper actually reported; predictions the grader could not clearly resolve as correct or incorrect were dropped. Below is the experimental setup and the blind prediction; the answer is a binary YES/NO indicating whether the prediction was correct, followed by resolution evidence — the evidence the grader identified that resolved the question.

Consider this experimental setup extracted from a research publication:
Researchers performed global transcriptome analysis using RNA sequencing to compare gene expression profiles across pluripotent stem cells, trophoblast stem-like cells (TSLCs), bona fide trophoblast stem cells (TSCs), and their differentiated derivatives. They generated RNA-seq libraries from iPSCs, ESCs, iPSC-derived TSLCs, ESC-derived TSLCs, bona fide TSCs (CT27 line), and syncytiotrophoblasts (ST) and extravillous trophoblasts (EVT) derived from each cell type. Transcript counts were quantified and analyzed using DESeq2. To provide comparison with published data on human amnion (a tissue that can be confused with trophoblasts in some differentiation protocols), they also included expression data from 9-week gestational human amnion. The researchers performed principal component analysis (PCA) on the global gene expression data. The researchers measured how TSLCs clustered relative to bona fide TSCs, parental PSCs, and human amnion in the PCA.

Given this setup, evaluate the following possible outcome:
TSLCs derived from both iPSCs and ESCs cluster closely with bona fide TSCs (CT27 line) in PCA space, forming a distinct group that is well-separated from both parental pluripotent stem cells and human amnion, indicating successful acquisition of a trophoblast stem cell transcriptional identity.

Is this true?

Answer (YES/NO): YES